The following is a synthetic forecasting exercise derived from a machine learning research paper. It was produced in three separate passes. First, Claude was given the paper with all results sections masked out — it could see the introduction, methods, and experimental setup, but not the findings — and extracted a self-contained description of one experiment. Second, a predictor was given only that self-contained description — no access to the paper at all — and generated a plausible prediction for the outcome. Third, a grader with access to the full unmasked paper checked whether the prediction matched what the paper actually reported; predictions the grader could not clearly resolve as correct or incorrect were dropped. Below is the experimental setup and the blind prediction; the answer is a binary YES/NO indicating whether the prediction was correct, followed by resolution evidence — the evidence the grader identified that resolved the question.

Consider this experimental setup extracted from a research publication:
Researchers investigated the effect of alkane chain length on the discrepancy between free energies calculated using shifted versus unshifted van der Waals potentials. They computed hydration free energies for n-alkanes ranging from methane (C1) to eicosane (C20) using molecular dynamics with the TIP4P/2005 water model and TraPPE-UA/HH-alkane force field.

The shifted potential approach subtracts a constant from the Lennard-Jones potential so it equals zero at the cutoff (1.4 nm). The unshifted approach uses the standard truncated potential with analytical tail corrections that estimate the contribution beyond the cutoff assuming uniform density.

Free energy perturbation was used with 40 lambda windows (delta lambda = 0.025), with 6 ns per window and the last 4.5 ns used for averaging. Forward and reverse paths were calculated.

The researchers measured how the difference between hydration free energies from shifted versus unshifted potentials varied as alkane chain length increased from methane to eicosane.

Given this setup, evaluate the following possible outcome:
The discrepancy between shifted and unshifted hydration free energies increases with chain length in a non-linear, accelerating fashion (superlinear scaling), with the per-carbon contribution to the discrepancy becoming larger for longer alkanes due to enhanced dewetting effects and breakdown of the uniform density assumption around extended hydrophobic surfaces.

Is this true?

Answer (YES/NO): NO